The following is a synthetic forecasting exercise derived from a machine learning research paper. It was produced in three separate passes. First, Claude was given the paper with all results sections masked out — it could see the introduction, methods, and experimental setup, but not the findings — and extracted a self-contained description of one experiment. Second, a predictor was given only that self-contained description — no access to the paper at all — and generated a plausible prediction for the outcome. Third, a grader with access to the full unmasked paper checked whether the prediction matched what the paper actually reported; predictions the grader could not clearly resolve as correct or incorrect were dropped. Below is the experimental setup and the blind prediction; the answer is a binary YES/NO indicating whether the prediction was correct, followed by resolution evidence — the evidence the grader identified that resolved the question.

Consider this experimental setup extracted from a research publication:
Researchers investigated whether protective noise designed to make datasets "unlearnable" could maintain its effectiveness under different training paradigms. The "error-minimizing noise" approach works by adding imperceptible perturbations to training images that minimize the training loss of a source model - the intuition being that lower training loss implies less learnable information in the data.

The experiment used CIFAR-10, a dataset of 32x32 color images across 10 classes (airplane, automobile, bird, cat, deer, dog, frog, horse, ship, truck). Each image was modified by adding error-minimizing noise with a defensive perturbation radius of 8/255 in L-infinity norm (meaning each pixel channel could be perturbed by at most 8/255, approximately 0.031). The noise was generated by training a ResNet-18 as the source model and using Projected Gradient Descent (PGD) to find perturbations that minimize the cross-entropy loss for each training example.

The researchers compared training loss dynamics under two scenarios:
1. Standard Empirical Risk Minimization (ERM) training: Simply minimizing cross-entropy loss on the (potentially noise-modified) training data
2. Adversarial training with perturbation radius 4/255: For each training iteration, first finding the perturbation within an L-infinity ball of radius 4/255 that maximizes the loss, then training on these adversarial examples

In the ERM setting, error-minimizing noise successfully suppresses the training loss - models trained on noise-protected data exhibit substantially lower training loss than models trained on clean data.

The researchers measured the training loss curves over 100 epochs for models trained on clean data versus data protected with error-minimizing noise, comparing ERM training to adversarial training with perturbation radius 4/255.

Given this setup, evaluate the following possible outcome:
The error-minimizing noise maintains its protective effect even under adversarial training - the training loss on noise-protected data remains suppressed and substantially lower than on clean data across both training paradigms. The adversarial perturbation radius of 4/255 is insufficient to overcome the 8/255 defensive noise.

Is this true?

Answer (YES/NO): NO